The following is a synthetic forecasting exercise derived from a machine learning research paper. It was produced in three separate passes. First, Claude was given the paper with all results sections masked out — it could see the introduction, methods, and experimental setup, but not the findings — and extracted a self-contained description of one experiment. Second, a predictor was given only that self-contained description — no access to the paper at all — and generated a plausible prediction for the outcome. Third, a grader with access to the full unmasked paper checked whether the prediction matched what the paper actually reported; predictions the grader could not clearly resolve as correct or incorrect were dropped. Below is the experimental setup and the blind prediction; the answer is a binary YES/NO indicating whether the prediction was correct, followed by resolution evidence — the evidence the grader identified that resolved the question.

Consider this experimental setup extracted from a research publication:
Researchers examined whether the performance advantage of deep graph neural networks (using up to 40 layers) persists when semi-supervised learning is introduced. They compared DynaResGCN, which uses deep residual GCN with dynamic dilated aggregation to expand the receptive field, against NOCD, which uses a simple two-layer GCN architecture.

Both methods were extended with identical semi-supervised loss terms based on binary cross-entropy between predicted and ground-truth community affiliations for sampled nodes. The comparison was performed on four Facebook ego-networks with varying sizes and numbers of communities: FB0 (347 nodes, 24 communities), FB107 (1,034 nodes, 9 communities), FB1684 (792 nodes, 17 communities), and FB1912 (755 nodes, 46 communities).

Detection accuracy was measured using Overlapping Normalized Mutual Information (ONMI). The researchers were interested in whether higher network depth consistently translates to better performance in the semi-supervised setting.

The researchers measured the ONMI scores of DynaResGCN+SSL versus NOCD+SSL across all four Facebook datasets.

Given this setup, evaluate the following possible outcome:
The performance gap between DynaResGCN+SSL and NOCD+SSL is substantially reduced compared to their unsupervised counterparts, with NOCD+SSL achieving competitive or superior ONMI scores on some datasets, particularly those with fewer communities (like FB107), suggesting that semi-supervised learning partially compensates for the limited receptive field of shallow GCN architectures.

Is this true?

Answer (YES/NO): NO